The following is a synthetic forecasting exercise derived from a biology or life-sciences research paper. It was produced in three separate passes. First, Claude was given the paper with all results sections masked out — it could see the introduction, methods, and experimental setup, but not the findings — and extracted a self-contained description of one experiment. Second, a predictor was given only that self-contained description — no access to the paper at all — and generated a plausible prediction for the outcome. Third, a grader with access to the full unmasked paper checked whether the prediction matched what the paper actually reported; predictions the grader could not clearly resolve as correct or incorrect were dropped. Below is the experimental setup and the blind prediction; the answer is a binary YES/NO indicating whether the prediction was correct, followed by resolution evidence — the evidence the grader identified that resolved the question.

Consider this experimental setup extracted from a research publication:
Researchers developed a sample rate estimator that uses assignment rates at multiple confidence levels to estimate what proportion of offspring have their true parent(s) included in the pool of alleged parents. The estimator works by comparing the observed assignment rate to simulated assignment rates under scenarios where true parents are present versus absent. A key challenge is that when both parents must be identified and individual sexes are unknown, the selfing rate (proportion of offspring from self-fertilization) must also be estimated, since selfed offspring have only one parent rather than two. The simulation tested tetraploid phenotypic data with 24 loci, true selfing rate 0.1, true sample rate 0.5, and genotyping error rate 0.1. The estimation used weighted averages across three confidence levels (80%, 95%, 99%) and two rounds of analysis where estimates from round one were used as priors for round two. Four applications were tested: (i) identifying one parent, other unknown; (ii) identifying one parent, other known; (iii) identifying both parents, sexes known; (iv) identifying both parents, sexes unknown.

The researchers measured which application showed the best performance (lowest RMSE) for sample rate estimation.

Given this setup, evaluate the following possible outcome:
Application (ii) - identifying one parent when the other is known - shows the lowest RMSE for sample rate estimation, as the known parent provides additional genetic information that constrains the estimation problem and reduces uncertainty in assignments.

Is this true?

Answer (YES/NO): NO